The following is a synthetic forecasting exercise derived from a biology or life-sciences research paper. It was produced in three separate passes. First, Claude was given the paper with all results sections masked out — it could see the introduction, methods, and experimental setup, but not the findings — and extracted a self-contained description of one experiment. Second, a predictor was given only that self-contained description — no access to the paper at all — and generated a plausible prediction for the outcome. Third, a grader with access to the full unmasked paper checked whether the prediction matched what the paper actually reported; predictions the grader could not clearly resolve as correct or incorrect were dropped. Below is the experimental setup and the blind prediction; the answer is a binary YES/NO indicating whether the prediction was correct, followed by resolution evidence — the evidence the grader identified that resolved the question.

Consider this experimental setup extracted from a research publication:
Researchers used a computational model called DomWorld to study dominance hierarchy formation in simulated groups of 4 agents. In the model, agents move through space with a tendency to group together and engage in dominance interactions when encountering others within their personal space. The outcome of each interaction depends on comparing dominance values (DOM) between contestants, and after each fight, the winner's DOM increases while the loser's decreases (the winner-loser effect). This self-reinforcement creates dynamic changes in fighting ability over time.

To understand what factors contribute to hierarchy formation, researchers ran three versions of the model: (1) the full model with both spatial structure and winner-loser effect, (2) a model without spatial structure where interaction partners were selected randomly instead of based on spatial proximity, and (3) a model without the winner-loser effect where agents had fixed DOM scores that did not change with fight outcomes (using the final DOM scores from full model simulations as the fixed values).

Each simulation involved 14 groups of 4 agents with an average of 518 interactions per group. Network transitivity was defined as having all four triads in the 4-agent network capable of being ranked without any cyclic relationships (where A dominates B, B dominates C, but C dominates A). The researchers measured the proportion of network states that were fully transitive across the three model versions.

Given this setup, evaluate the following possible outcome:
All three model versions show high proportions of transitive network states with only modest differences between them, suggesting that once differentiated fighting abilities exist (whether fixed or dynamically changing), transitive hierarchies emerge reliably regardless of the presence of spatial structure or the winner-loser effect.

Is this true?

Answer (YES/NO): NO